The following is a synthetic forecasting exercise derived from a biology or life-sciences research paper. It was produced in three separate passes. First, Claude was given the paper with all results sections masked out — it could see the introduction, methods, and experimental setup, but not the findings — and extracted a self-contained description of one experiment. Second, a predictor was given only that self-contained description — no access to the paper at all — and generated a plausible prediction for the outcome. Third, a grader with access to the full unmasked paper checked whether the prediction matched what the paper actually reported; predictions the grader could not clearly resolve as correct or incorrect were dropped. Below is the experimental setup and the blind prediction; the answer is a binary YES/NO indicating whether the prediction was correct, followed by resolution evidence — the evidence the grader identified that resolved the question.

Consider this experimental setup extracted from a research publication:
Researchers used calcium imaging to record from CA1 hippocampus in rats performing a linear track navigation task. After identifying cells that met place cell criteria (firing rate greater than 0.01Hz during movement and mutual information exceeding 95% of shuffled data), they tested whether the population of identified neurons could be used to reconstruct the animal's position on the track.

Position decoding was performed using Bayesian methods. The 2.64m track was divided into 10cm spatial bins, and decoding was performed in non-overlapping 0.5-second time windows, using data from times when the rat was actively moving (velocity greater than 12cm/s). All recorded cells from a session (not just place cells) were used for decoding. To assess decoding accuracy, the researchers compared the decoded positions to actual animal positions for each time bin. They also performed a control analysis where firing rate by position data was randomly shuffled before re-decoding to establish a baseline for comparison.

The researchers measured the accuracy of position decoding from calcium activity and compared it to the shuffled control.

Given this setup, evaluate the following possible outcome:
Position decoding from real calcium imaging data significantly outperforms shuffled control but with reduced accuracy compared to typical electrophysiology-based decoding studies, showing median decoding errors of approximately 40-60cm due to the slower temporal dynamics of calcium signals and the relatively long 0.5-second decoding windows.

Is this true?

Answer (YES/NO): NO